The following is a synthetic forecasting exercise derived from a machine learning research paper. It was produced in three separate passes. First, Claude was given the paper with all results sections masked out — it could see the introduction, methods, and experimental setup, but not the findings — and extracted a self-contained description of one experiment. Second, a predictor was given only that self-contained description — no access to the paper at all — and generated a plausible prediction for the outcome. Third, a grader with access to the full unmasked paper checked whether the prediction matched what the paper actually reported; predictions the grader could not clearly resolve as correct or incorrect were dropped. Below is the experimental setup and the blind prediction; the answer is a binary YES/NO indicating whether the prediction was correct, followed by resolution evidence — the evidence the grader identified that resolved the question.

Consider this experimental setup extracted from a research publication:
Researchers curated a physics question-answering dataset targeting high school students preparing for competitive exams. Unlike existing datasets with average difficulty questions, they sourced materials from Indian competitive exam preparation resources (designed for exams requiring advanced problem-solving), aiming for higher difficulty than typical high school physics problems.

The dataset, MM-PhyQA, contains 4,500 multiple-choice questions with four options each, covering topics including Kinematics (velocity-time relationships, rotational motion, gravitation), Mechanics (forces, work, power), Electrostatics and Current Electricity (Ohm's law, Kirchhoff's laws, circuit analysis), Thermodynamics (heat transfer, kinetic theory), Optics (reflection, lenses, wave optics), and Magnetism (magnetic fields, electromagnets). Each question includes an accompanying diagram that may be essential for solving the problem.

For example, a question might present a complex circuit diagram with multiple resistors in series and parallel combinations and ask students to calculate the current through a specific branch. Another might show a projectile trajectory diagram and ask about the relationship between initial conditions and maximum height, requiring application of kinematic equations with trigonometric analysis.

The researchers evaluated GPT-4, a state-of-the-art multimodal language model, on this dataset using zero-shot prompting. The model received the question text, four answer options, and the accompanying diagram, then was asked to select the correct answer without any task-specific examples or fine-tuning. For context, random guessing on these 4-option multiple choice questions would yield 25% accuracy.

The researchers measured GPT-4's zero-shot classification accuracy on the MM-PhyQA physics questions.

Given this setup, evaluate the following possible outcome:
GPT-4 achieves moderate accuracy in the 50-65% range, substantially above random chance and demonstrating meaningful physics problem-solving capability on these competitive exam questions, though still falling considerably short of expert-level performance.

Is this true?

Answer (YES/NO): NO